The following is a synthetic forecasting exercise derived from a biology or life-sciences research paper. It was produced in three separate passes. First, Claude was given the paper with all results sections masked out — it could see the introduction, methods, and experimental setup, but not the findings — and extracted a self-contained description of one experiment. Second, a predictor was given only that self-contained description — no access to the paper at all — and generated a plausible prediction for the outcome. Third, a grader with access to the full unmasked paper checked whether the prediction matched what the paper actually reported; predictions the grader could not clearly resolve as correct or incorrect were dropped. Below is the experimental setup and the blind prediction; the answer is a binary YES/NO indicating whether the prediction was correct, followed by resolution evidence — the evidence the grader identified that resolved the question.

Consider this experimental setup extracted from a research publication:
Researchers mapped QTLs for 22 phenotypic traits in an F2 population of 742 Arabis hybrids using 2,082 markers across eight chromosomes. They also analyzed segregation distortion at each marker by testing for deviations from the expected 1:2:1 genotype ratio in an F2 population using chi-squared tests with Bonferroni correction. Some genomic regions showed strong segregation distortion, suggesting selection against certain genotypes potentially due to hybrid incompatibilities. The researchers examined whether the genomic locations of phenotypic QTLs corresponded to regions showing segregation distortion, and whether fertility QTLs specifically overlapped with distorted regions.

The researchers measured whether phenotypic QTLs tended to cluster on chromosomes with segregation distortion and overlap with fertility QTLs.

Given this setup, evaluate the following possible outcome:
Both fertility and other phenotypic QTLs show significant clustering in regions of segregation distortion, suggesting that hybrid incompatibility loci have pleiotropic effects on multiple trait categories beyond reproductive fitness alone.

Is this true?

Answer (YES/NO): NO